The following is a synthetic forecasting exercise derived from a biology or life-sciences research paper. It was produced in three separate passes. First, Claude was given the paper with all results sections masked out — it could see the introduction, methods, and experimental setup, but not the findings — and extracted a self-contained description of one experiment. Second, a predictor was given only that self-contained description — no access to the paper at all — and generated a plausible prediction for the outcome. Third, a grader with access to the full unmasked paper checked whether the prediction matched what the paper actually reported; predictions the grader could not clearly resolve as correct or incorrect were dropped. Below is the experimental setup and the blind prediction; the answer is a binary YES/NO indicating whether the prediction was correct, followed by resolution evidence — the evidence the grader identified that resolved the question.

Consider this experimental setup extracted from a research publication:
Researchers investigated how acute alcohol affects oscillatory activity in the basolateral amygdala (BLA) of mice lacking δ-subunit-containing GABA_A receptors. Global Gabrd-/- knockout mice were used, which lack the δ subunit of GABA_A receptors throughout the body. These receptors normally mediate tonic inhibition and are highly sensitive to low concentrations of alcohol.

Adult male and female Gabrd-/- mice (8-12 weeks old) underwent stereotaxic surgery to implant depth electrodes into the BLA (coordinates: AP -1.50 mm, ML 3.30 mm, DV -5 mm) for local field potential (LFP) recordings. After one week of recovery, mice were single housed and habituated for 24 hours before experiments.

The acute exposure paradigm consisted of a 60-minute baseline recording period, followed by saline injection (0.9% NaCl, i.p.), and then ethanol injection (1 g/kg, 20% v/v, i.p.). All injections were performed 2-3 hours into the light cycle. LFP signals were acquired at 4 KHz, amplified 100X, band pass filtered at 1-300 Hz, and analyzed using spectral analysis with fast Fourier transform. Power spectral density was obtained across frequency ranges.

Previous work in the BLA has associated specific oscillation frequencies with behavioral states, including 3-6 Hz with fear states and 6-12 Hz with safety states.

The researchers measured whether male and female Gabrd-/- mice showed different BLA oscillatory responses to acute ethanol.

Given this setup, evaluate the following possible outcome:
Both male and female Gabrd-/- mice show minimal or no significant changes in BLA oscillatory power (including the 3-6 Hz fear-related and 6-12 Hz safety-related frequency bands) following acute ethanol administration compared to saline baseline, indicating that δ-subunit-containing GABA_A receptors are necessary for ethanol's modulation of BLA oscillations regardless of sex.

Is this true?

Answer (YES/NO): NO